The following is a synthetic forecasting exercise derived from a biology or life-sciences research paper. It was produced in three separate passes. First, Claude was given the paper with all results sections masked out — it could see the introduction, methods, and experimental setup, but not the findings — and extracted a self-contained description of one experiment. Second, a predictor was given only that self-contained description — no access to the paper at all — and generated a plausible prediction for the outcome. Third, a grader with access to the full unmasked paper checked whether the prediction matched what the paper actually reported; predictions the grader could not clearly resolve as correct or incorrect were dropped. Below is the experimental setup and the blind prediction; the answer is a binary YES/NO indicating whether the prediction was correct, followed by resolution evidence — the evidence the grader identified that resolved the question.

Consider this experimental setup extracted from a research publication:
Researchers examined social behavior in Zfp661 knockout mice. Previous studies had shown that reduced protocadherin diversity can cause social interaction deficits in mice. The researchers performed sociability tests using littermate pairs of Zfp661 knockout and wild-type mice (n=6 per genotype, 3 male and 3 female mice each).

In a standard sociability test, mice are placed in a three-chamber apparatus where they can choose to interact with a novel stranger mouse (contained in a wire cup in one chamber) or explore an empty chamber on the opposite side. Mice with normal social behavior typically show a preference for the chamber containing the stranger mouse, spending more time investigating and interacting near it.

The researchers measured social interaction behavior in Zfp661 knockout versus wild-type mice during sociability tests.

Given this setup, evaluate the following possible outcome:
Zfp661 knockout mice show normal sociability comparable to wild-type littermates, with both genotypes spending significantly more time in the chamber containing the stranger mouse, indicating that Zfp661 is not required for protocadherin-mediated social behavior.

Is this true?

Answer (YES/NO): NO